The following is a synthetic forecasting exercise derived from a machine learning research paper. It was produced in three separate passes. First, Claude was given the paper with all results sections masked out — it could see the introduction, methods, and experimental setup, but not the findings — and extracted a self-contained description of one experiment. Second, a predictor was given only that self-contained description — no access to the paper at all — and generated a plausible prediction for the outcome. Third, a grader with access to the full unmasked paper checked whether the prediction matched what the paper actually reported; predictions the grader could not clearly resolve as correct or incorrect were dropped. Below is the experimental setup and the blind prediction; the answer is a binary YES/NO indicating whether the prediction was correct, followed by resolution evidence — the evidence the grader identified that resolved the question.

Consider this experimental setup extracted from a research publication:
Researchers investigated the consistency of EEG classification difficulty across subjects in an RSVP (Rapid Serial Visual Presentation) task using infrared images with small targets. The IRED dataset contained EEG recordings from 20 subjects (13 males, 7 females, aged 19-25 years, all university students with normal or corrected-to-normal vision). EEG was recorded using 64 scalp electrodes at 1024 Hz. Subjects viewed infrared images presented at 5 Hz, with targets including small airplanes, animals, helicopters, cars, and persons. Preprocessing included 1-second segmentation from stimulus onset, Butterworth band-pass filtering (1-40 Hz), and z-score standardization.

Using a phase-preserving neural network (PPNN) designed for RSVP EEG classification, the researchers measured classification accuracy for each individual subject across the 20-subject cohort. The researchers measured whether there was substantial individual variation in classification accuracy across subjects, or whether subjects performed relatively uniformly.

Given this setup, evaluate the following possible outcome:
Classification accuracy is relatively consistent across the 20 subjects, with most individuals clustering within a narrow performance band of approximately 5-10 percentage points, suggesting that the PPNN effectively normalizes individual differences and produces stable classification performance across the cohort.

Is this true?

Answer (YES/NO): NO